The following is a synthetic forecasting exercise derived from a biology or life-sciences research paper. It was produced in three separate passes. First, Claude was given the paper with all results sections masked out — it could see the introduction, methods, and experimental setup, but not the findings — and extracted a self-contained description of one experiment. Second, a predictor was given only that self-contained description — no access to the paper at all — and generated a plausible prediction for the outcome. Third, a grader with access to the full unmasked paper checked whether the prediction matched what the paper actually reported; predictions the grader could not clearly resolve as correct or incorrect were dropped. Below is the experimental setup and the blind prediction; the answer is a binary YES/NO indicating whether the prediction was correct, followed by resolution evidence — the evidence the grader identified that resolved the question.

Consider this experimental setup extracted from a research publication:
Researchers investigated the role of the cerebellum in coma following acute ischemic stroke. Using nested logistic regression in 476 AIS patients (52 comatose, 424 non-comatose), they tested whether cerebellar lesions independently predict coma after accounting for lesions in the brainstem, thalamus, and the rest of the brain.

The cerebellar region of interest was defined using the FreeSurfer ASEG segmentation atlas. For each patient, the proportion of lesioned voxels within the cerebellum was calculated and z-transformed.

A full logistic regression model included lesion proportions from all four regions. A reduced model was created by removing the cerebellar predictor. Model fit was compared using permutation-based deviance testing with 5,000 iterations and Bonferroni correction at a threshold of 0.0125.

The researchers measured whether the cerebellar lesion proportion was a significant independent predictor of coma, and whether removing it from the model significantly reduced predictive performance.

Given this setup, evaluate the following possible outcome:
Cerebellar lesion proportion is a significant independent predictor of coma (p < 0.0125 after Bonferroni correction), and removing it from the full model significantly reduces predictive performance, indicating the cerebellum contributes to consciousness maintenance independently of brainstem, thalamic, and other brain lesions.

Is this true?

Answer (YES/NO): NO